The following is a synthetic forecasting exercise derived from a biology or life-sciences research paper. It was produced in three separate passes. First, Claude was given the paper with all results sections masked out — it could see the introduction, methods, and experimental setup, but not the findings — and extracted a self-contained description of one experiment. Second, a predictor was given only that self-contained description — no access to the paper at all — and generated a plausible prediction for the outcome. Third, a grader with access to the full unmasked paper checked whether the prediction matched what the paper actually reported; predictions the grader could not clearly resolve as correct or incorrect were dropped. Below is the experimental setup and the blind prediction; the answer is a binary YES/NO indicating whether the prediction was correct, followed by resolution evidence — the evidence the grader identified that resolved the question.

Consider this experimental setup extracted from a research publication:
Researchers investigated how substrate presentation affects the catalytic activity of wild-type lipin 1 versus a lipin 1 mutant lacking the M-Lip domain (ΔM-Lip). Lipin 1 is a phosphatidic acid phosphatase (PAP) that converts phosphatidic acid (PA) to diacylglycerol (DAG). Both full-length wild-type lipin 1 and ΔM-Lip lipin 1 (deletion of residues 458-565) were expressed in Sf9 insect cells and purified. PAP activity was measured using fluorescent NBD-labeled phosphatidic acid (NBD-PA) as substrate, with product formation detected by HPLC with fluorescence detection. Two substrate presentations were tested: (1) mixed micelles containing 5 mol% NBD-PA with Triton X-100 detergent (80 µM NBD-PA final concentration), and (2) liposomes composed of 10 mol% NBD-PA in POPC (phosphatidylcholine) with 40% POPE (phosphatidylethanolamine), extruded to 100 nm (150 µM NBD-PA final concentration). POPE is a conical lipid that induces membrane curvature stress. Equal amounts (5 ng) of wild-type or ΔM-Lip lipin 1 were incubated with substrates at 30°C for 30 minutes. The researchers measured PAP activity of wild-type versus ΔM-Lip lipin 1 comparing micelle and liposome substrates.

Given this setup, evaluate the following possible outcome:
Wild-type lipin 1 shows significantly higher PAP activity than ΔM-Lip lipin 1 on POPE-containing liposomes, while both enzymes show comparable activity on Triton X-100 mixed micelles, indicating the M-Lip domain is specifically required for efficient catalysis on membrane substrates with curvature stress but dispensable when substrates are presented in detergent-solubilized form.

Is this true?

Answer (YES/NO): YES